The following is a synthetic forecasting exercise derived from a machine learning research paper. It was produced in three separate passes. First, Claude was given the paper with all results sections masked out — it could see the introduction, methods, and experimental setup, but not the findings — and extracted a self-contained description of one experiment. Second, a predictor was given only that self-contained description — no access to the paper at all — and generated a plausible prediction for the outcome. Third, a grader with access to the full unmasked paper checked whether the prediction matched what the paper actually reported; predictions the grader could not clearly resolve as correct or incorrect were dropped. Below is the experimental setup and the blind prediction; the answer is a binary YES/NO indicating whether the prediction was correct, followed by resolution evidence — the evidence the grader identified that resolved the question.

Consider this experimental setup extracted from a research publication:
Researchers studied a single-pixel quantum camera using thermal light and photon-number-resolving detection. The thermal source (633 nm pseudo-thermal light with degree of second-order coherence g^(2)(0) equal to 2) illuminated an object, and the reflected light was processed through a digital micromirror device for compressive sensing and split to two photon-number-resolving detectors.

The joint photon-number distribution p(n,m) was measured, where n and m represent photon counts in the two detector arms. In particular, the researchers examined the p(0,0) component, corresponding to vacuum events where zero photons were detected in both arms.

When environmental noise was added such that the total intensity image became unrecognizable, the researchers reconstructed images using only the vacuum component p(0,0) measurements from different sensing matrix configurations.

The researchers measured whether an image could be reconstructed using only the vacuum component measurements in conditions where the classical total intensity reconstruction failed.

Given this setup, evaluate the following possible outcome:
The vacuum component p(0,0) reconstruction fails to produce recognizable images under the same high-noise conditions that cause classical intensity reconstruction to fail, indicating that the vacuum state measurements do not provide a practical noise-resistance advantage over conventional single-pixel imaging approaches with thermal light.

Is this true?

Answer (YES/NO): NO